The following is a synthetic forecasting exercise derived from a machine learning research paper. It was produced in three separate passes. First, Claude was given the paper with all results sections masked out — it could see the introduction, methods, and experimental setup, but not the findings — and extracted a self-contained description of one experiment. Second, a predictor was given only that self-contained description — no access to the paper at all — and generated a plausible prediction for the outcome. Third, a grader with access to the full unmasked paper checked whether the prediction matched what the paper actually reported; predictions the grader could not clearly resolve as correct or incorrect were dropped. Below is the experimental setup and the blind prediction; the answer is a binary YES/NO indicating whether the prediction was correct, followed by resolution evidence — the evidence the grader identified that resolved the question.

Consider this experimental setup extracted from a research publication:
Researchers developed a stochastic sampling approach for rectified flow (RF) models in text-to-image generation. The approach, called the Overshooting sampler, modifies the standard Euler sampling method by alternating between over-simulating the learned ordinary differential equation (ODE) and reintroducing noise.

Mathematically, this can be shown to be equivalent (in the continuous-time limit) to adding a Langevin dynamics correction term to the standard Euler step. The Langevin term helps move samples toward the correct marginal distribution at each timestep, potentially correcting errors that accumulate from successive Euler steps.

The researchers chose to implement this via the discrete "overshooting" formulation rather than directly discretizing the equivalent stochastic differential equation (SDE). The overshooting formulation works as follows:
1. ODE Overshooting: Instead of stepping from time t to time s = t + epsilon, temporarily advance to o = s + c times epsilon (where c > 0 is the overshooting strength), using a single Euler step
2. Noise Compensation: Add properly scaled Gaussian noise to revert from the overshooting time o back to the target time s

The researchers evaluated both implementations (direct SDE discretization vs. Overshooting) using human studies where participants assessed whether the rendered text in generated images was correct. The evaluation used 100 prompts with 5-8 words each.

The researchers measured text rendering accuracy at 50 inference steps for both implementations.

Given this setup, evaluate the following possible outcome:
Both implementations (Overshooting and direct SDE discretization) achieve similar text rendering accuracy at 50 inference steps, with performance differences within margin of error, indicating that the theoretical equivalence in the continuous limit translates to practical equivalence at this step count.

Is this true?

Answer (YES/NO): NO